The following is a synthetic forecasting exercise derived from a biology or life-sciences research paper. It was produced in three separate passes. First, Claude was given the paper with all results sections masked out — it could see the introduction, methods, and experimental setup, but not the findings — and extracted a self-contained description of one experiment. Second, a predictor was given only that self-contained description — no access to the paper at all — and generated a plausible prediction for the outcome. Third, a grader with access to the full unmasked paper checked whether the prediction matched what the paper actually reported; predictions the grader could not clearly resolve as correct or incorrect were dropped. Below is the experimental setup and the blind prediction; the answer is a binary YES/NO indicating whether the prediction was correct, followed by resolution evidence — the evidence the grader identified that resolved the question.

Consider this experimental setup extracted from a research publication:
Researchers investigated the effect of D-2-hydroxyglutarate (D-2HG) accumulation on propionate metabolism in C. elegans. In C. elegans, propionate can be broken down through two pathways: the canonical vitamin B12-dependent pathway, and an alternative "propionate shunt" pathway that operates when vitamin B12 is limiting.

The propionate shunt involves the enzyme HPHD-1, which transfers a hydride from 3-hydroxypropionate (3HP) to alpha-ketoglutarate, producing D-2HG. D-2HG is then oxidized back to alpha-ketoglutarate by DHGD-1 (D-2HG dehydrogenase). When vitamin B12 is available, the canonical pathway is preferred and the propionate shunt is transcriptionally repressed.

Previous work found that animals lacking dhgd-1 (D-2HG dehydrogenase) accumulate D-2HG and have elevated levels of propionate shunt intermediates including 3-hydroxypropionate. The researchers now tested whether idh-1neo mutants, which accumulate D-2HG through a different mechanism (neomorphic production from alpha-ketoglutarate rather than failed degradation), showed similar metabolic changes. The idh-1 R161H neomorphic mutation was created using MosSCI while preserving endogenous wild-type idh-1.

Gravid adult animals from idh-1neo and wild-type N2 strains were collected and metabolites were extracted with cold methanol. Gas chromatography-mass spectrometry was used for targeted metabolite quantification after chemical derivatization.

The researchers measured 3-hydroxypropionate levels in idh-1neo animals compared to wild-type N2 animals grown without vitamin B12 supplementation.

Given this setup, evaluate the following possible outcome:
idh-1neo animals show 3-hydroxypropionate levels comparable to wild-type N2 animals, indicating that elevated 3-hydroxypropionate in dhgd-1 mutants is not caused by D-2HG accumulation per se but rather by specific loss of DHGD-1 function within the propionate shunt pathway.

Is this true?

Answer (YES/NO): NO